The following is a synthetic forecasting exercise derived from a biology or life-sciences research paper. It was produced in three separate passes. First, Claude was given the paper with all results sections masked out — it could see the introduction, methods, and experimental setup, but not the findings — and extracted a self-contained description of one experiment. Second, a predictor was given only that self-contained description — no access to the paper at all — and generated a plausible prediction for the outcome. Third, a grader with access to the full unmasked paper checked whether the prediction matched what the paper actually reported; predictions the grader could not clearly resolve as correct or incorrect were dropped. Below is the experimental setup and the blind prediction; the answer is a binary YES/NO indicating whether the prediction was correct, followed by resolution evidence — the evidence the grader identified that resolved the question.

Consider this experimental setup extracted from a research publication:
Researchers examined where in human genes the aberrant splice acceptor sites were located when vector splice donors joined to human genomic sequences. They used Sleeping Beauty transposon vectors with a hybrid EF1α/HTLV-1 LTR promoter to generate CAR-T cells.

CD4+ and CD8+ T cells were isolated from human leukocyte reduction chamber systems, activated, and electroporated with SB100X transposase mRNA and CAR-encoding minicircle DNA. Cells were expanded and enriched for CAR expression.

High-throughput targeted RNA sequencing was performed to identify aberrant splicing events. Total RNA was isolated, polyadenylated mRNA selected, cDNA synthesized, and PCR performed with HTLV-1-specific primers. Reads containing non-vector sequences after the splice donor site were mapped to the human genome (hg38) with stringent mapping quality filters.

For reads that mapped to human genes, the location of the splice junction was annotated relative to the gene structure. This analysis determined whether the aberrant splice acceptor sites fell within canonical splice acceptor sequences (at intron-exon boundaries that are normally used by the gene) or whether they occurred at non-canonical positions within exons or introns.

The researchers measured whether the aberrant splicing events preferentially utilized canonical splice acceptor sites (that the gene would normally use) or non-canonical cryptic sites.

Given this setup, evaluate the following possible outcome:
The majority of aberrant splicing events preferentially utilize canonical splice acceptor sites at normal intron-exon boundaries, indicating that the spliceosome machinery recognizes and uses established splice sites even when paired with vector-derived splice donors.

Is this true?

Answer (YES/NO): NO